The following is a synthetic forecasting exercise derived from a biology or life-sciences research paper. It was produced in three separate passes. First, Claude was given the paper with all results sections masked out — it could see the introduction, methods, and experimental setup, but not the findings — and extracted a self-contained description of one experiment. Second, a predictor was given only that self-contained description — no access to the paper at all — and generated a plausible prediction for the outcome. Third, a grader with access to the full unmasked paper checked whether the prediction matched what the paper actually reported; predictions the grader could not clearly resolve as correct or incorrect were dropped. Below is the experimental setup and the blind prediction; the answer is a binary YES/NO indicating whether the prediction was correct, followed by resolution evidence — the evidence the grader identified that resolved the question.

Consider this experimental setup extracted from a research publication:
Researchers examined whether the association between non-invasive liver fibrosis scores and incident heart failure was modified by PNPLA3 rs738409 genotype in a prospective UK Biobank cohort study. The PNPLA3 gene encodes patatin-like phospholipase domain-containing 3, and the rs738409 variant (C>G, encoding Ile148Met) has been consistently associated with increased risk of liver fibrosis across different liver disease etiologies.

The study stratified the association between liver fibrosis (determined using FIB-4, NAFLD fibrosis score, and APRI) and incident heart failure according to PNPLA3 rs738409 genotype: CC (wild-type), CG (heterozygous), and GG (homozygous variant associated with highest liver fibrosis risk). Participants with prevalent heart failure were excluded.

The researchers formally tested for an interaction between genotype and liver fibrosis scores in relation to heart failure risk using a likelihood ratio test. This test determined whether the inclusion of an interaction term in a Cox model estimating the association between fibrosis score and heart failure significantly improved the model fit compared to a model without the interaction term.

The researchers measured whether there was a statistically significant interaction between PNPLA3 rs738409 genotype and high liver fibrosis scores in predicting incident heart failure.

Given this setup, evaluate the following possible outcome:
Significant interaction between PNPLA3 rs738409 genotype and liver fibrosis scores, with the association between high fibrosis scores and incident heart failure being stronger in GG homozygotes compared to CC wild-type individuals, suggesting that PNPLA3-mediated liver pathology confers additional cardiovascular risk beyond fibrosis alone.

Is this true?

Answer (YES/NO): YES